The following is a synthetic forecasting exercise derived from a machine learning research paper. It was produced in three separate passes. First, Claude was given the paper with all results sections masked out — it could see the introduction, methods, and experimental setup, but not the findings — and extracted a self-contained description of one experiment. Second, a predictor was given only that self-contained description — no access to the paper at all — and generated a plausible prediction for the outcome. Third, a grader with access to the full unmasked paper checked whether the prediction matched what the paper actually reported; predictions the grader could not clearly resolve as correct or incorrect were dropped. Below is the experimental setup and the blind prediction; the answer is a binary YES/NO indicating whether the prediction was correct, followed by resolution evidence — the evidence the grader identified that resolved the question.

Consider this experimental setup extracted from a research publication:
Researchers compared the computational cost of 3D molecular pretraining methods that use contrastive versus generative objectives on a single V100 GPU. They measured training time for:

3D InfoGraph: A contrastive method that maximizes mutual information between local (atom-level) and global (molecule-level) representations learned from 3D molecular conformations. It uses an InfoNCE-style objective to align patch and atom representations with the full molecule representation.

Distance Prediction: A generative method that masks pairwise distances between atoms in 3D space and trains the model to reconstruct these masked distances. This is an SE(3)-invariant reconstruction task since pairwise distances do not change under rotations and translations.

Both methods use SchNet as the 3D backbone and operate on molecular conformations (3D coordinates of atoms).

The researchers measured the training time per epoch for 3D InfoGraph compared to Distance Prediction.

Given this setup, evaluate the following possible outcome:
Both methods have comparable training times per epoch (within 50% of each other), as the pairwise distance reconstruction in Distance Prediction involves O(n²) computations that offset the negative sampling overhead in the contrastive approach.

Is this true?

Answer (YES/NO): YES